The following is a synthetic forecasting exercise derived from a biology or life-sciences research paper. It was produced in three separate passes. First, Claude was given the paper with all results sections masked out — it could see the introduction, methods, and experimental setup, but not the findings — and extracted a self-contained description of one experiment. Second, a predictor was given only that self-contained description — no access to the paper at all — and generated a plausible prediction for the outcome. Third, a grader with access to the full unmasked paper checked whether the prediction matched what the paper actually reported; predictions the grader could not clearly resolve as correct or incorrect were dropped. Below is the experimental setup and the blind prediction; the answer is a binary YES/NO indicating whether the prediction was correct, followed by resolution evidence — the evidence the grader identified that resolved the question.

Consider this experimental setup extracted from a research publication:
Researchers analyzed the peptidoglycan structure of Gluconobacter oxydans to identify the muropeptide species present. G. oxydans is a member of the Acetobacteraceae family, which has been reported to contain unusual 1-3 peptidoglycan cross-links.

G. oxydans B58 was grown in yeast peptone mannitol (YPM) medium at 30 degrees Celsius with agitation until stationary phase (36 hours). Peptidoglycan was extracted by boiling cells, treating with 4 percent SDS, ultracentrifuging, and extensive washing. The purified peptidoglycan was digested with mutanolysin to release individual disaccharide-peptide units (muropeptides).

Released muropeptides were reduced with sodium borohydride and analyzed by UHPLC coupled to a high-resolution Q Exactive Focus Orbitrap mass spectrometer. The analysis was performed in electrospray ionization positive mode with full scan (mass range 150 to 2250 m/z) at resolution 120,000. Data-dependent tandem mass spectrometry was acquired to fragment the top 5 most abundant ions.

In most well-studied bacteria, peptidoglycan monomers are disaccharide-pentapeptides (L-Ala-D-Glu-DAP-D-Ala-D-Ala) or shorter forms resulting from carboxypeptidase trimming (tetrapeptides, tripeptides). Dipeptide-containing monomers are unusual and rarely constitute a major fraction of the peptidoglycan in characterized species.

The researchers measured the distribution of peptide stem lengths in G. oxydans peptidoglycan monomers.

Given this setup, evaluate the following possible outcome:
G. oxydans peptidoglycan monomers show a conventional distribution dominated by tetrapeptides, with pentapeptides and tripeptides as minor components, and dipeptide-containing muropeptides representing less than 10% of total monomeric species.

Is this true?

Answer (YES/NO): NO